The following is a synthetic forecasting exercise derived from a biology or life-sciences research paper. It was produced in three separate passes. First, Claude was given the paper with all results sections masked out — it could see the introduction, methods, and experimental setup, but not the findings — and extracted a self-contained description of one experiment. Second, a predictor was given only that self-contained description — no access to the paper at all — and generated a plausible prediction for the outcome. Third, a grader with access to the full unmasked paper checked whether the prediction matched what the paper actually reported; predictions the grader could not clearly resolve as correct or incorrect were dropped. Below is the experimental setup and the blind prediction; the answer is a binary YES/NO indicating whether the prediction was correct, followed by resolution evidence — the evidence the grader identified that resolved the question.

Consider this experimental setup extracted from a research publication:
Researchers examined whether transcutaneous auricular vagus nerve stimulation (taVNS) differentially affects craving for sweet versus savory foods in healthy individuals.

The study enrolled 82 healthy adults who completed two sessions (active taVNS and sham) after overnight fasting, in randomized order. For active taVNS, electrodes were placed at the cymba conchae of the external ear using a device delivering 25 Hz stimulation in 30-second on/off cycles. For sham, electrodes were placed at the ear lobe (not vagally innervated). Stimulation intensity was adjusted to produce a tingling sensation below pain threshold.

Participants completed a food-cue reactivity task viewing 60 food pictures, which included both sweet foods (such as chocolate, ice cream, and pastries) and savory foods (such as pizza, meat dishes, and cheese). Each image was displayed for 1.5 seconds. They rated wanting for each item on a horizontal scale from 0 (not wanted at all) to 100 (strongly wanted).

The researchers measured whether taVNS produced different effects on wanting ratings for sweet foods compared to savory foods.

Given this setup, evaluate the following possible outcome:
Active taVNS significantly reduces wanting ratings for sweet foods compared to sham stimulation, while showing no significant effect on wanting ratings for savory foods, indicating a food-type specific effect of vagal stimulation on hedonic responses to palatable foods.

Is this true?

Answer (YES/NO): NO